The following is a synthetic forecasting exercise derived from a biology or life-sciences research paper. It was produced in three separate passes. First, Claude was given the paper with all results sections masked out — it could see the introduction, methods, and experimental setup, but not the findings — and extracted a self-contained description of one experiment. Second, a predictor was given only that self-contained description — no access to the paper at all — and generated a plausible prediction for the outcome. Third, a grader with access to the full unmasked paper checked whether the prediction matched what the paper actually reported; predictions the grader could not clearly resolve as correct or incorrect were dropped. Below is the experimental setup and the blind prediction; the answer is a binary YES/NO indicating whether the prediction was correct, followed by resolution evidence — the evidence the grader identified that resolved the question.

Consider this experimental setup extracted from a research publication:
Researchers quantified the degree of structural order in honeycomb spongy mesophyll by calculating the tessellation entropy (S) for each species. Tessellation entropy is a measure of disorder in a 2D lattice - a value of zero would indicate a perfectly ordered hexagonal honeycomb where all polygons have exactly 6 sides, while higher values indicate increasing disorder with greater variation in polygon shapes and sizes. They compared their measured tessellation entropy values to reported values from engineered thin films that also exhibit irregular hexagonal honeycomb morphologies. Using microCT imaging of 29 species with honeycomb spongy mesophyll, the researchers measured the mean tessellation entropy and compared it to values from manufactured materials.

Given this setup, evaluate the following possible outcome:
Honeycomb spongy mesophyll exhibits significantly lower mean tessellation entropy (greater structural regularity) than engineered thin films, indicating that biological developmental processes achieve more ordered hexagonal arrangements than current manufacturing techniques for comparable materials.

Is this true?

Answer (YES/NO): NO